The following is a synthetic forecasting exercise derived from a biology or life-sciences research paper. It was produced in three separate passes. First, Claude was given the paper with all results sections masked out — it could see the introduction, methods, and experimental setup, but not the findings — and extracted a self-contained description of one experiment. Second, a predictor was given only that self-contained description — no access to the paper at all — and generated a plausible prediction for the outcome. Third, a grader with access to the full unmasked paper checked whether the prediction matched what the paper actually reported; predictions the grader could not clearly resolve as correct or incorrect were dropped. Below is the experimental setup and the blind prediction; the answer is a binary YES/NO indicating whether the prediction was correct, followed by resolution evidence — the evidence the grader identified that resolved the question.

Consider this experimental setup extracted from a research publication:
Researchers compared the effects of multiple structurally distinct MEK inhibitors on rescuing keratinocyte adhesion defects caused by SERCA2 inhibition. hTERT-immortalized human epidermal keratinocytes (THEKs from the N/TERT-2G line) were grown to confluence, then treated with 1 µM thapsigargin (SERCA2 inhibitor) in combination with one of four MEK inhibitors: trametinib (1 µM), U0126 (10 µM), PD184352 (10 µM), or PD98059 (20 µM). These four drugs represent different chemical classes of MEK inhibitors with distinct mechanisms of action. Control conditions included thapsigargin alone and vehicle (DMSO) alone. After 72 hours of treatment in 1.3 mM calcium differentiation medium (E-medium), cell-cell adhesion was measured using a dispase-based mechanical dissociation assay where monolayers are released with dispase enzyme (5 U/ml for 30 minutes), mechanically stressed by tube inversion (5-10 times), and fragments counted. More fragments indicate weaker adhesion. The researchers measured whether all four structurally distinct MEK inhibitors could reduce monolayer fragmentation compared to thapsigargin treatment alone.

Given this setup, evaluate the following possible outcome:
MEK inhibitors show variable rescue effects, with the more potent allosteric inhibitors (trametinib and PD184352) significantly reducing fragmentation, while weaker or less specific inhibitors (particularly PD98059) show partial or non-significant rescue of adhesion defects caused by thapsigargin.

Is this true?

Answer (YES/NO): NO